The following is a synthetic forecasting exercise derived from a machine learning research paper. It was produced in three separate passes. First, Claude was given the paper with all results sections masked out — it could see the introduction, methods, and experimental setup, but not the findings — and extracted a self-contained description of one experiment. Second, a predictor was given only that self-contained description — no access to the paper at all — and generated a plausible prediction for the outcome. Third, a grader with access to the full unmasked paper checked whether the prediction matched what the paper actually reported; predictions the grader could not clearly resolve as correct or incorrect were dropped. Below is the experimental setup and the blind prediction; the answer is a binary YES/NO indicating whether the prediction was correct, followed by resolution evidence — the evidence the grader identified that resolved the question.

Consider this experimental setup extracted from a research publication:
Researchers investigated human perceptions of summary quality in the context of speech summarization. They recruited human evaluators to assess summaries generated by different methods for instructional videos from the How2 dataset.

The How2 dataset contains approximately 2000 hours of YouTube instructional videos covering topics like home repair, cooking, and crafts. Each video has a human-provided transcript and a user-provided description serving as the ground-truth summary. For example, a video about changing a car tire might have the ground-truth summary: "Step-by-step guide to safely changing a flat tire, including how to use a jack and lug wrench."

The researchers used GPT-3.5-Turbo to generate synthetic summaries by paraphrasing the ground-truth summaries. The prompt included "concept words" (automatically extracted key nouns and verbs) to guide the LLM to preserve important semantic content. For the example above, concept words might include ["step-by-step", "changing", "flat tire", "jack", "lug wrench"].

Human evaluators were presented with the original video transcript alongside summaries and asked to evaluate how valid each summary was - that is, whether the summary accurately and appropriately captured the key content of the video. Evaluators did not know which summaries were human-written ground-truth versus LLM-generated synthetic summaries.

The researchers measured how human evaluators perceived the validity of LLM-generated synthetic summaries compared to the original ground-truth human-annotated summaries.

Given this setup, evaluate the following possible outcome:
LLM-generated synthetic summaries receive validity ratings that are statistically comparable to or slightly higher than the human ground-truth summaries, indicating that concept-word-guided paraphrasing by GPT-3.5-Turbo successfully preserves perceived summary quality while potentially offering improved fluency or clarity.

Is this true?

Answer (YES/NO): NO